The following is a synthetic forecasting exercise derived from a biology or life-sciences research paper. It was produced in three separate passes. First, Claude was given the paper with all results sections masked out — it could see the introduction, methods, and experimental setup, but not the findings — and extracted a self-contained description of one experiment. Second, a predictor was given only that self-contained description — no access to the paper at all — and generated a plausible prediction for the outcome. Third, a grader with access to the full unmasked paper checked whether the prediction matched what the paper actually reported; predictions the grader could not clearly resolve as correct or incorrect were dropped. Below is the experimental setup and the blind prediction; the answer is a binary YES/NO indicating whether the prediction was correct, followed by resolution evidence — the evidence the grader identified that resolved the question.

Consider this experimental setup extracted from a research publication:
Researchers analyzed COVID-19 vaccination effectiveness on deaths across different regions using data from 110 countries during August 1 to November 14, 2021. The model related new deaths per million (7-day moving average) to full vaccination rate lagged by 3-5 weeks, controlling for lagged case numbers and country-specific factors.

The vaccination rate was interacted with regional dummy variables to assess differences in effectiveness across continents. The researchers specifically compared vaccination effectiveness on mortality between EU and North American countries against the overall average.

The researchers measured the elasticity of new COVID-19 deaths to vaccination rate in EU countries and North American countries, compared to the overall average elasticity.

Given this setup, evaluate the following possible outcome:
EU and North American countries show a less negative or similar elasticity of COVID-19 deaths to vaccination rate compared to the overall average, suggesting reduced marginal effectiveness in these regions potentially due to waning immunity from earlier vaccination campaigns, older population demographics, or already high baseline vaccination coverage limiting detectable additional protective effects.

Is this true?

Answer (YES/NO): YES